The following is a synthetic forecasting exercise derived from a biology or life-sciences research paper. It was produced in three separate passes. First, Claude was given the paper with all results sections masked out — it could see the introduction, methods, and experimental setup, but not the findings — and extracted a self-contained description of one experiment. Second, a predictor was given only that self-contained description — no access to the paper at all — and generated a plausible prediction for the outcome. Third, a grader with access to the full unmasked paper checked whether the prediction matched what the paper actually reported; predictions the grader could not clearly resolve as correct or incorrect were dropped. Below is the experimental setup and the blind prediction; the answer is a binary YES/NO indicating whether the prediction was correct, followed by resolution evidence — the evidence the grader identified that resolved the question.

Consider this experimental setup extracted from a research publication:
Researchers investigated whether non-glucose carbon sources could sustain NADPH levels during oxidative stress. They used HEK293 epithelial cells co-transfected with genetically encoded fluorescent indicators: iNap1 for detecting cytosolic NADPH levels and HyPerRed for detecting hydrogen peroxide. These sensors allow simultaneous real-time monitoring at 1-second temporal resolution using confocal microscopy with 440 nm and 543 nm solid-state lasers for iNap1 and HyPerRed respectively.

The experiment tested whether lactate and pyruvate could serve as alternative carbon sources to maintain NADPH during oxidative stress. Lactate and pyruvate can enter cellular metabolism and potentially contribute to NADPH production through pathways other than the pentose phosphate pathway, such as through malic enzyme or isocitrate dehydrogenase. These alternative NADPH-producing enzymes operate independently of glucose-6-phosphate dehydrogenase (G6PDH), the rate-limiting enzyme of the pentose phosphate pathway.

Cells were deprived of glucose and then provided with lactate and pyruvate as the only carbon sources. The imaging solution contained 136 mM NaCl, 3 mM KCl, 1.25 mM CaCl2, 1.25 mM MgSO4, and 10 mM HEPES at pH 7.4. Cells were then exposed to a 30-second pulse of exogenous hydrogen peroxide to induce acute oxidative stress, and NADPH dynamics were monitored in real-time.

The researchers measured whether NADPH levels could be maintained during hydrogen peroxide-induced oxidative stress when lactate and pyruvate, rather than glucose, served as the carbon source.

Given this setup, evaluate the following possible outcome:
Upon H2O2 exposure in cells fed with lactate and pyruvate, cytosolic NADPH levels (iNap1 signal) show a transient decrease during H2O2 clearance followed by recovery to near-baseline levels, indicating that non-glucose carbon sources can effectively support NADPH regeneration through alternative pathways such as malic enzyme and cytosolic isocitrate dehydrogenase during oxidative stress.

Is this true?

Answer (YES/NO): NO